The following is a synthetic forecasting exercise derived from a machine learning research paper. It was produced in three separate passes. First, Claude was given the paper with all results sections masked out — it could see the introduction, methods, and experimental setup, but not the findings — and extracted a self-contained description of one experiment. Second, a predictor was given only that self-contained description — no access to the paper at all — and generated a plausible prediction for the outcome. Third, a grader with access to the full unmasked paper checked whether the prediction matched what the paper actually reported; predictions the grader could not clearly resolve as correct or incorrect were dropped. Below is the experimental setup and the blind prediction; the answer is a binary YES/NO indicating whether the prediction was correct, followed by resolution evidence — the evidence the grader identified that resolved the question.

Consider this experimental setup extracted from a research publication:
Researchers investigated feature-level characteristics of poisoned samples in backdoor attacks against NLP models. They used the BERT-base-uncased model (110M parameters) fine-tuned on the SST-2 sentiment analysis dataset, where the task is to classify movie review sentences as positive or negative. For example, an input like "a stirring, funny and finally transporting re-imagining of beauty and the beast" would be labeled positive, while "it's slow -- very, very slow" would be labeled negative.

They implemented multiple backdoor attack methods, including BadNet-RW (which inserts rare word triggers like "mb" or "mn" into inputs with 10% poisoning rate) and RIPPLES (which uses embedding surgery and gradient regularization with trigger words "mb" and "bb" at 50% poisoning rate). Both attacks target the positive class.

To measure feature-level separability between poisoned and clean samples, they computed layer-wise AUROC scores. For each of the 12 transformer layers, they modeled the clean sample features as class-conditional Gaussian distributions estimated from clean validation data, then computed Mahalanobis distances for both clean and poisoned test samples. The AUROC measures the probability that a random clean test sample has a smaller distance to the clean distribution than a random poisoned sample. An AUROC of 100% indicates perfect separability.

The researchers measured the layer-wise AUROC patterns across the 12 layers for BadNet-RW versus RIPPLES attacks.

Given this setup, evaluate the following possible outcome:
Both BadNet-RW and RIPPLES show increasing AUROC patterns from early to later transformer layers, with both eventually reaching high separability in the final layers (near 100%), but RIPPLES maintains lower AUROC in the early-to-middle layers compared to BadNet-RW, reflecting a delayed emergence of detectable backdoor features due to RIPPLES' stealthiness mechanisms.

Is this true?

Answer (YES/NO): NO